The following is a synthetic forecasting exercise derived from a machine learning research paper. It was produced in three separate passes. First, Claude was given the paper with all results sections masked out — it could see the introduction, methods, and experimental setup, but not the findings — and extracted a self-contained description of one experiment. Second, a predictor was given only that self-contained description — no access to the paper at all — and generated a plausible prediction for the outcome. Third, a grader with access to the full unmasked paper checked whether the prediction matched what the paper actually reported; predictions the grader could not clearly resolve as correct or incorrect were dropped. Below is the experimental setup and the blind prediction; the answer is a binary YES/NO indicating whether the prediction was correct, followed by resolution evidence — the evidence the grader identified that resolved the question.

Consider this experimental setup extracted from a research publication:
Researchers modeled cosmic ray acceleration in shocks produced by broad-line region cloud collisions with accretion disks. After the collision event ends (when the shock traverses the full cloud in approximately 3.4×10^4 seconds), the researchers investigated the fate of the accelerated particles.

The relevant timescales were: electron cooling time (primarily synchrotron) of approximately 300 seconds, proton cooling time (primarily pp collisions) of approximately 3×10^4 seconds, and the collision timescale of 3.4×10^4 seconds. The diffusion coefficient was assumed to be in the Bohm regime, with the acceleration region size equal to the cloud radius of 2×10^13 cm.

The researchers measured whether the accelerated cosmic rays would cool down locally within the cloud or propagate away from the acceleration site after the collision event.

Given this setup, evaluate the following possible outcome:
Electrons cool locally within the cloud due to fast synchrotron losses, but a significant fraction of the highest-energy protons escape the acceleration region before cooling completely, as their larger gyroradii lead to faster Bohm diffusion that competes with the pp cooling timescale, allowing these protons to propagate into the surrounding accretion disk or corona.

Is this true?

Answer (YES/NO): NO